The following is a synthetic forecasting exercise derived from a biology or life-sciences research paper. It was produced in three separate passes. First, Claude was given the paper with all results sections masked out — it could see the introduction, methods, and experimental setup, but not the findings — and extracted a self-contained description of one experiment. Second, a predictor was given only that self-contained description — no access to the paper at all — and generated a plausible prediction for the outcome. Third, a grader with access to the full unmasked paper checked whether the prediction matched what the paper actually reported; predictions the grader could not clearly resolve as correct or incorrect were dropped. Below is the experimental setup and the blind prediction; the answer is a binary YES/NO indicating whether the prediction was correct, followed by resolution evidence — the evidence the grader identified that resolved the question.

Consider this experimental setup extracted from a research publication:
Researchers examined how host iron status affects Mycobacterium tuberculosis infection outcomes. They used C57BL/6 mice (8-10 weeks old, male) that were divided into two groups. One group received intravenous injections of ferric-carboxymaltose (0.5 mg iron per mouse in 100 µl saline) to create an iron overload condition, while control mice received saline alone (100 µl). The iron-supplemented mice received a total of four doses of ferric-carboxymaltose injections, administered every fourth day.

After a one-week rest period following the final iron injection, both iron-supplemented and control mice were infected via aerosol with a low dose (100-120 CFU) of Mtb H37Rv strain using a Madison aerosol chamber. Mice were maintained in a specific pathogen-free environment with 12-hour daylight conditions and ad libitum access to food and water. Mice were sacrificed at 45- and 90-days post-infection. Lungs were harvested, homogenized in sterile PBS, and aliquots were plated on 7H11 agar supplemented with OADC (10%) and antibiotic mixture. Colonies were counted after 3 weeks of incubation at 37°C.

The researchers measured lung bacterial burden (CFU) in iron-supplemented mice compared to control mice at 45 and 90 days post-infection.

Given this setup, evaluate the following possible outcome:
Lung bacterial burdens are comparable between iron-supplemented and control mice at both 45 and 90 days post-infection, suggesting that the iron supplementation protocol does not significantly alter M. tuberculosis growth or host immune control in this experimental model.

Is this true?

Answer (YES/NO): NO